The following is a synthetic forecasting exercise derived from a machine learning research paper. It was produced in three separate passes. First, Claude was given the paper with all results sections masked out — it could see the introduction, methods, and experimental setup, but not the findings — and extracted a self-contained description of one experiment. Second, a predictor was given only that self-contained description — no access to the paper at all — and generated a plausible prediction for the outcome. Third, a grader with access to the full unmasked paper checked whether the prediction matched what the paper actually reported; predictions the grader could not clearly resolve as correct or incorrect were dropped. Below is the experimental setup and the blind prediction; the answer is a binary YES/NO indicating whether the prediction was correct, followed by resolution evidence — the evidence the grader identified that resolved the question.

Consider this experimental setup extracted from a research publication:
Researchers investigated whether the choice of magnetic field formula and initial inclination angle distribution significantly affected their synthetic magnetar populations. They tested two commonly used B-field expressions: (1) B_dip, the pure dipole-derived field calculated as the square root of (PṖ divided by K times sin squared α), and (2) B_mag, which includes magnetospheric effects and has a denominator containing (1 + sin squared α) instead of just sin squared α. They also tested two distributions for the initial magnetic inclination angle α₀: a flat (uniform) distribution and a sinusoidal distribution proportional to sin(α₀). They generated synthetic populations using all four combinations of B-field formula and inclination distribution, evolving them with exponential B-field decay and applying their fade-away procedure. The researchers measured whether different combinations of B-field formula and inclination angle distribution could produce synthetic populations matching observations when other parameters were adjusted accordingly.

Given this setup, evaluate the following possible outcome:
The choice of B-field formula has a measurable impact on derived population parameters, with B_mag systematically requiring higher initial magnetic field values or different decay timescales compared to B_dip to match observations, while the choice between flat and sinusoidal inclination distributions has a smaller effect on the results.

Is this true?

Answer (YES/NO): NO